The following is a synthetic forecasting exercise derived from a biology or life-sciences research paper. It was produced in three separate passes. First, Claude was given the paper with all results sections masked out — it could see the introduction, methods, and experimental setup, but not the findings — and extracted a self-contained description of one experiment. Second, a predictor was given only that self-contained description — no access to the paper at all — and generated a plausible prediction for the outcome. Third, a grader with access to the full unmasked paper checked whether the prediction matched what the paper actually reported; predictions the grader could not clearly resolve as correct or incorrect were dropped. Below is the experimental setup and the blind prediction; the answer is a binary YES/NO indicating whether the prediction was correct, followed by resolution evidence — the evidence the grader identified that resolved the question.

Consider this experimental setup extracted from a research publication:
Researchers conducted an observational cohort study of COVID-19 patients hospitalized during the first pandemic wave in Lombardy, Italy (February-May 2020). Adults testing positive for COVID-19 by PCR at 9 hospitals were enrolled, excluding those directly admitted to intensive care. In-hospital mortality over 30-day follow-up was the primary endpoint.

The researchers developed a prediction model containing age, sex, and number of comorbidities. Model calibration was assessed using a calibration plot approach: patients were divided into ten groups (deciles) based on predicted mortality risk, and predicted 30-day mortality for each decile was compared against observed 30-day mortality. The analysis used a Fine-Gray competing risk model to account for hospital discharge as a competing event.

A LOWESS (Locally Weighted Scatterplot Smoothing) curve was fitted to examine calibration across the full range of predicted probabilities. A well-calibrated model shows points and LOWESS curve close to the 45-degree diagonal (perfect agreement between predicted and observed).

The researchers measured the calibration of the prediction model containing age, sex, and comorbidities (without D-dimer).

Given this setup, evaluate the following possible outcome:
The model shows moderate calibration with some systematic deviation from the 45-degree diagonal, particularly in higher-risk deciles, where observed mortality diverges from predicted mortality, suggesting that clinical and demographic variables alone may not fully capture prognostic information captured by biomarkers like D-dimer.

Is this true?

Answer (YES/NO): NO